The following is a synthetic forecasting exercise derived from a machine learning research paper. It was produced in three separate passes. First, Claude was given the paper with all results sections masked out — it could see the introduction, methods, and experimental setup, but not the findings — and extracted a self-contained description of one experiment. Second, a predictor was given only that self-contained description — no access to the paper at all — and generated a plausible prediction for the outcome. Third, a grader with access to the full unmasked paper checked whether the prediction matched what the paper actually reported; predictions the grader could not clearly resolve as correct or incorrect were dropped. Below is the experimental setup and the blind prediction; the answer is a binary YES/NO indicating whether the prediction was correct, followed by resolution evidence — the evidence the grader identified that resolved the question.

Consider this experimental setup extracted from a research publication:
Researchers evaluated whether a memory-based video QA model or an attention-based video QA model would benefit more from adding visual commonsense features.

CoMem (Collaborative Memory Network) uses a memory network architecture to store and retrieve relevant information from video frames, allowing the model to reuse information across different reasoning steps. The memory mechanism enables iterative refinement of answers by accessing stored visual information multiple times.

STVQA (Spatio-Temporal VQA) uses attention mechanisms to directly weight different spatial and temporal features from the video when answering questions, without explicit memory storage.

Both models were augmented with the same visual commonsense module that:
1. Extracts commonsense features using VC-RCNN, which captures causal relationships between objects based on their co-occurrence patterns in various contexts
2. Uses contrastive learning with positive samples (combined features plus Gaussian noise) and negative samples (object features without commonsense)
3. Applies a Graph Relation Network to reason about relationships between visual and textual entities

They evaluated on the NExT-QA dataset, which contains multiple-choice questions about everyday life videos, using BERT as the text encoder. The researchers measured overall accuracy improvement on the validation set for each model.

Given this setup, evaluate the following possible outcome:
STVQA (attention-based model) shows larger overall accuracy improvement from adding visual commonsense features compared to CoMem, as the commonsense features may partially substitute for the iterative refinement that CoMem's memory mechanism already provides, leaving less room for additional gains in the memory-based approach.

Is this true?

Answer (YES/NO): NO